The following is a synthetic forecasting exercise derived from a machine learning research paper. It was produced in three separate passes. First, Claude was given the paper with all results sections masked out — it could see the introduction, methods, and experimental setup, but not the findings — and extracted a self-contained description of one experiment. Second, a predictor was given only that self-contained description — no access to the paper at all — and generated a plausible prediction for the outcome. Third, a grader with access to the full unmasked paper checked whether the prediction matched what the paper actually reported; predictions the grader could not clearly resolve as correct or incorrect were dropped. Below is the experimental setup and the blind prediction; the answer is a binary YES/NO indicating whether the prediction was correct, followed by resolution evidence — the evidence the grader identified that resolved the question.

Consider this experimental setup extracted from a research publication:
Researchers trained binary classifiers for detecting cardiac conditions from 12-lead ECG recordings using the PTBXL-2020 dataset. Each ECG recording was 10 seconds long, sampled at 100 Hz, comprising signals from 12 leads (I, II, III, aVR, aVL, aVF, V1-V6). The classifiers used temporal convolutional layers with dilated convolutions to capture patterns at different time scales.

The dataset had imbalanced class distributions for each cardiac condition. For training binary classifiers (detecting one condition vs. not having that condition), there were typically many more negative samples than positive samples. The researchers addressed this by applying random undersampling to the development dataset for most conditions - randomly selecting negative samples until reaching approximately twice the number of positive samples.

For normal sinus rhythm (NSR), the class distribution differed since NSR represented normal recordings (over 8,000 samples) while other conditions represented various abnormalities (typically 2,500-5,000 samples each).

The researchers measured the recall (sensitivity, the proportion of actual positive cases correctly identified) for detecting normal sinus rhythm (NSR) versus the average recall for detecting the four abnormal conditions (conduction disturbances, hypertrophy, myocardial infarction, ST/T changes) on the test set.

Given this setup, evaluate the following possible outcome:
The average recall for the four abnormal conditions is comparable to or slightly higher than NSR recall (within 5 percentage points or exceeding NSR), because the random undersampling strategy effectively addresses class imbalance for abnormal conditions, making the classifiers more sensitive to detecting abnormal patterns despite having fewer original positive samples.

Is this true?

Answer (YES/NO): NO